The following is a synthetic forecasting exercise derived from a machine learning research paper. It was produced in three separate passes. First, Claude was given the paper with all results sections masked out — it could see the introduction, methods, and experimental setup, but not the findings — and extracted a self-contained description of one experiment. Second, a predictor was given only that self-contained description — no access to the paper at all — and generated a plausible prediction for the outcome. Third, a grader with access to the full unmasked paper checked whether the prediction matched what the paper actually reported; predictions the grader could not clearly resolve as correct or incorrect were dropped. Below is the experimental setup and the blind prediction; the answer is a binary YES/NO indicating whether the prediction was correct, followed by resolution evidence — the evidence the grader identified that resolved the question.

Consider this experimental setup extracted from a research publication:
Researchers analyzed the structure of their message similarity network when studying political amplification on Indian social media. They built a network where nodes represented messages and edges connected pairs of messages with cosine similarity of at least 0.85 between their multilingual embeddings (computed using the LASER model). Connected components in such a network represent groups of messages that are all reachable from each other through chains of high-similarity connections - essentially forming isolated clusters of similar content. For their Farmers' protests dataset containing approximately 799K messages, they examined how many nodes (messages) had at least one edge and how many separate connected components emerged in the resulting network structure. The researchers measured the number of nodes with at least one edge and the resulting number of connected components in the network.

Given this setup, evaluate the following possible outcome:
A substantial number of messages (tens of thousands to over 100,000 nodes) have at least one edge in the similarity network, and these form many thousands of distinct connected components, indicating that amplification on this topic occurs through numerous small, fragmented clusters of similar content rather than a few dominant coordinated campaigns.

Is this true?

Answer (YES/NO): NO